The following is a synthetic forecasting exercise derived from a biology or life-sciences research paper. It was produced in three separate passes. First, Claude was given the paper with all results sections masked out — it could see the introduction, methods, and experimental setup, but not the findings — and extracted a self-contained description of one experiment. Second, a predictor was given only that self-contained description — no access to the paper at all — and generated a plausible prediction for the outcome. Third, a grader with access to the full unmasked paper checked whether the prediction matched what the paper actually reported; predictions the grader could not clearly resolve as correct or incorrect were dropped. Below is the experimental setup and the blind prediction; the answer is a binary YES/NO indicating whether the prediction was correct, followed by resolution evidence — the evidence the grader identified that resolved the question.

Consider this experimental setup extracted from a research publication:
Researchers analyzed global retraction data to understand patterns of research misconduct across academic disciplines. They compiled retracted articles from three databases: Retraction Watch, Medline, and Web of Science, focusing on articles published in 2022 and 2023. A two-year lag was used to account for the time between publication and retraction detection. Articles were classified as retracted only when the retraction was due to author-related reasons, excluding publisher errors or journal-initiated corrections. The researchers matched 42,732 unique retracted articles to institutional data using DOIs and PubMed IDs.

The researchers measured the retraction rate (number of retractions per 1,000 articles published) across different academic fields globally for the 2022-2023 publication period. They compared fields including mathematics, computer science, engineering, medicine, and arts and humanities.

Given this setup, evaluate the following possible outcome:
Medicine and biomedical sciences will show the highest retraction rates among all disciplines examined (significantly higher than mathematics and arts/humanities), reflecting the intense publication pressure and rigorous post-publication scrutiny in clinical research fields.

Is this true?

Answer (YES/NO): NO